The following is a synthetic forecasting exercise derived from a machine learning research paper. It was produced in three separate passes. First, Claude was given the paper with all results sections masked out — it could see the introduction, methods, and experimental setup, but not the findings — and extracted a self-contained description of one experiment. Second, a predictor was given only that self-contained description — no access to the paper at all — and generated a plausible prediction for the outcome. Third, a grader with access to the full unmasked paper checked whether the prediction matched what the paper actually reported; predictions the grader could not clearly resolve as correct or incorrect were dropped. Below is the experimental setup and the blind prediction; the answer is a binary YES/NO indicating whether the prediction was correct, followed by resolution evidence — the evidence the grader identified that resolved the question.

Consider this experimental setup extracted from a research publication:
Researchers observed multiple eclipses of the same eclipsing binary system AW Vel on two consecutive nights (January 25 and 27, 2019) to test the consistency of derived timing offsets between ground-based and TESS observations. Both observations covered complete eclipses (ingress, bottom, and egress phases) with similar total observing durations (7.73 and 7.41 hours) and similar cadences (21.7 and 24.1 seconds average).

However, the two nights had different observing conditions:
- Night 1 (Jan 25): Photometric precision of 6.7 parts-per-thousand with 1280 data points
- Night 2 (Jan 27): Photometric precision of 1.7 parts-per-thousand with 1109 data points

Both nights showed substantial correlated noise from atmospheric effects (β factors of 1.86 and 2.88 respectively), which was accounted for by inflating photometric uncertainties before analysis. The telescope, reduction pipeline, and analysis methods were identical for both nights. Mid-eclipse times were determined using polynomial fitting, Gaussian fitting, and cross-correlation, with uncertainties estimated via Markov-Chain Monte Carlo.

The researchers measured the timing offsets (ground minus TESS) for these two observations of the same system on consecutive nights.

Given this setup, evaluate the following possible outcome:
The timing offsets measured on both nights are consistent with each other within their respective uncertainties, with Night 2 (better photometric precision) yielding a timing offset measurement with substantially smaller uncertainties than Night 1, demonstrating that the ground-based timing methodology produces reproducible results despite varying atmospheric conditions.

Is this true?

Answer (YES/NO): NO